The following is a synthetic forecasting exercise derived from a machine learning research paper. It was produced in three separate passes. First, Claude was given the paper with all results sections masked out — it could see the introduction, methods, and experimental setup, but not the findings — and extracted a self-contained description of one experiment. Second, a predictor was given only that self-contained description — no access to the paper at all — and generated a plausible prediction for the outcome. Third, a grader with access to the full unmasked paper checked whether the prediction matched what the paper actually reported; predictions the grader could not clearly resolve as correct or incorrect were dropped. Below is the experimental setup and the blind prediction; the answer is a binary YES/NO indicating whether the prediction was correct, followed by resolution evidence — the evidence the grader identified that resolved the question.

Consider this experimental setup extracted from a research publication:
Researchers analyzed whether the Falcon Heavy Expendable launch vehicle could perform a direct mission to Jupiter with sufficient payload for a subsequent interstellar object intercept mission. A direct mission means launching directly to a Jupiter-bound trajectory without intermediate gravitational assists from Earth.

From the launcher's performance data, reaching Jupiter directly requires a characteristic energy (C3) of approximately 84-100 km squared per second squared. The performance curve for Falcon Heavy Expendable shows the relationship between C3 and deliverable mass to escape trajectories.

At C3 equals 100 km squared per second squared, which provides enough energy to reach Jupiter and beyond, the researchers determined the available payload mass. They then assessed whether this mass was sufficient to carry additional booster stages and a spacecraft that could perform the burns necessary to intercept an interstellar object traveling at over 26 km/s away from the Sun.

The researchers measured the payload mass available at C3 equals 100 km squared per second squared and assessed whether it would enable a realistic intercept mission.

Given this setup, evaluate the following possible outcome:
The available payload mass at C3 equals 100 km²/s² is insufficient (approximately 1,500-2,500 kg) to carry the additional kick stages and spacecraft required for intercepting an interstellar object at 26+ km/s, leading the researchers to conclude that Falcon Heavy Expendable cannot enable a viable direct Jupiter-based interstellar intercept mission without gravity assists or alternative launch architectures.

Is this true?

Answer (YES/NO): NO